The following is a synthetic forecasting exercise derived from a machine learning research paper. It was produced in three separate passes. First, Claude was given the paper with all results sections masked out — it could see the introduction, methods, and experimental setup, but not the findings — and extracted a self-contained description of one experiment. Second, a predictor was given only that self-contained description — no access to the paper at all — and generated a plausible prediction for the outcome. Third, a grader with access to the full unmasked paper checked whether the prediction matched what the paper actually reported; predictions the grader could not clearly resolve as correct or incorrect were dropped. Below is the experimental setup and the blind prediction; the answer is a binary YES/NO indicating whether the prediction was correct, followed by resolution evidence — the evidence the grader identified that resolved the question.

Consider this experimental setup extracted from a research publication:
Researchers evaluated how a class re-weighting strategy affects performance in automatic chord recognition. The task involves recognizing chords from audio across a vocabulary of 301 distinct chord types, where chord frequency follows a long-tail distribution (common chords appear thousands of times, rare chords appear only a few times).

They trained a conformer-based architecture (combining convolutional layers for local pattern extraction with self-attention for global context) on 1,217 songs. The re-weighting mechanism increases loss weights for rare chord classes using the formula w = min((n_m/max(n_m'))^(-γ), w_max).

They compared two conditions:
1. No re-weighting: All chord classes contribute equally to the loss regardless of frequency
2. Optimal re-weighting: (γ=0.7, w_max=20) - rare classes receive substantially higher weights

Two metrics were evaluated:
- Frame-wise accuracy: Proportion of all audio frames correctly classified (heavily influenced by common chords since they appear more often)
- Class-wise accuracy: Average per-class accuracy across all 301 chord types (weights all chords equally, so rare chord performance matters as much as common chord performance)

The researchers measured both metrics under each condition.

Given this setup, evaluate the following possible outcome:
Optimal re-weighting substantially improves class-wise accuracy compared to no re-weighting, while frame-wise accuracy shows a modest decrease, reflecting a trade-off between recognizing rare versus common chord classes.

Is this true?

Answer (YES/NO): YES